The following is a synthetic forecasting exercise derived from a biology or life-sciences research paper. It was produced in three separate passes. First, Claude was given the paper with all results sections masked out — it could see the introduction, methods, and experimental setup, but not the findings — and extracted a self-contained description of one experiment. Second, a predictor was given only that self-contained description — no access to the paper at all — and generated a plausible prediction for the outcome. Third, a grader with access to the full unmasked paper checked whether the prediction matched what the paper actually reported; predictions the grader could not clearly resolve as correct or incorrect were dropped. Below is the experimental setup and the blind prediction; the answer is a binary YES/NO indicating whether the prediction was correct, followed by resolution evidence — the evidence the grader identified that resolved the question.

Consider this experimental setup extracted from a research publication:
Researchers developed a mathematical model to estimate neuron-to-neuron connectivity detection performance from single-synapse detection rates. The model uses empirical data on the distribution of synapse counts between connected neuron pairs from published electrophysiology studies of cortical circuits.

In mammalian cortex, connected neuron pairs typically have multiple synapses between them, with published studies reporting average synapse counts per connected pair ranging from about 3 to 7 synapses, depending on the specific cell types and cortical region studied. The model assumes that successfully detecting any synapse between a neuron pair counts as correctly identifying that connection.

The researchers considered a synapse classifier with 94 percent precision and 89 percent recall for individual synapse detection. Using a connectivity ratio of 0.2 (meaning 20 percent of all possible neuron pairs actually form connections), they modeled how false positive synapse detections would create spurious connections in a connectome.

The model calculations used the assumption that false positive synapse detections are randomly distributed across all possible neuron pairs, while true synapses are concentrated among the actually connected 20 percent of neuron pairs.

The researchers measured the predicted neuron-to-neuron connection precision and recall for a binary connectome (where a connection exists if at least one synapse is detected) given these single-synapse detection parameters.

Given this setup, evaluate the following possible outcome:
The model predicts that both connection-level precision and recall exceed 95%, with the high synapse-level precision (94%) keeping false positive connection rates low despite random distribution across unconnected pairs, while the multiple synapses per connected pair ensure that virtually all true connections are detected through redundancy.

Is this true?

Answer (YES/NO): NO